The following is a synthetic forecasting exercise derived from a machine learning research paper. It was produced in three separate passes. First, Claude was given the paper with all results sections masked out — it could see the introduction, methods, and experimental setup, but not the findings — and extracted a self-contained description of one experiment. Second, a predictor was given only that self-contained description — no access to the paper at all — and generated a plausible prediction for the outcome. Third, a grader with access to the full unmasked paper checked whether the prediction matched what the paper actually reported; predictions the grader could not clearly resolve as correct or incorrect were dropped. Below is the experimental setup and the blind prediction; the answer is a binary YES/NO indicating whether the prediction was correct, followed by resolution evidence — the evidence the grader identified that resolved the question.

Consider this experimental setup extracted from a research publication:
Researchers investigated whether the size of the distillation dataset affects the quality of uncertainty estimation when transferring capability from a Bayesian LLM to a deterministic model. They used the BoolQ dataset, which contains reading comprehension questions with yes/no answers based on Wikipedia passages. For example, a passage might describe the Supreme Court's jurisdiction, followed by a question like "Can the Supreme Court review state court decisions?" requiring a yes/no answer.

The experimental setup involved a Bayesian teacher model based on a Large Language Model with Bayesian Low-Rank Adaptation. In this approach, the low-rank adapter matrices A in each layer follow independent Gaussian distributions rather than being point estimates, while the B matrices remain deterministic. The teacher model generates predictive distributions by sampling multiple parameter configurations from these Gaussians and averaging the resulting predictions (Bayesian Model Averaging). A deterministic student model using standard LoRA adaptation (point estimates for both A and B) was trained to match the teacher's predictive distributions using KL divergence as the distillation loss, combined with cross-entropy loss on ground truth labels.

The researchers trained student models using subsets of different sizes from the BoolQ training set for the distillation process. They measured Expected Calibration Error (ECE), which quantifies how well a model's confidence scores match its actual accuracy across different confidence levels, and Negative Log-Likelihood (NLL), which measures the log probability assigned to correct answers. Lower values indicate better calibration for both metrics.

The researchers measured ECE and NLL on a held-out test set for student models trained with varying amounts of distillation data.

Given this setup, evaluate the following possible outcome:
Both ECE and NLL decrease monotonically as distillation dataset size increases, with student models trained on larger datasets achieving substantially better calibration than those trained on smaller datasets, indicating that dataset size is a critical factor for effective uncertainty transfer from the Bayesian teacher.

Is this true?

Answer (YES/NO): YES